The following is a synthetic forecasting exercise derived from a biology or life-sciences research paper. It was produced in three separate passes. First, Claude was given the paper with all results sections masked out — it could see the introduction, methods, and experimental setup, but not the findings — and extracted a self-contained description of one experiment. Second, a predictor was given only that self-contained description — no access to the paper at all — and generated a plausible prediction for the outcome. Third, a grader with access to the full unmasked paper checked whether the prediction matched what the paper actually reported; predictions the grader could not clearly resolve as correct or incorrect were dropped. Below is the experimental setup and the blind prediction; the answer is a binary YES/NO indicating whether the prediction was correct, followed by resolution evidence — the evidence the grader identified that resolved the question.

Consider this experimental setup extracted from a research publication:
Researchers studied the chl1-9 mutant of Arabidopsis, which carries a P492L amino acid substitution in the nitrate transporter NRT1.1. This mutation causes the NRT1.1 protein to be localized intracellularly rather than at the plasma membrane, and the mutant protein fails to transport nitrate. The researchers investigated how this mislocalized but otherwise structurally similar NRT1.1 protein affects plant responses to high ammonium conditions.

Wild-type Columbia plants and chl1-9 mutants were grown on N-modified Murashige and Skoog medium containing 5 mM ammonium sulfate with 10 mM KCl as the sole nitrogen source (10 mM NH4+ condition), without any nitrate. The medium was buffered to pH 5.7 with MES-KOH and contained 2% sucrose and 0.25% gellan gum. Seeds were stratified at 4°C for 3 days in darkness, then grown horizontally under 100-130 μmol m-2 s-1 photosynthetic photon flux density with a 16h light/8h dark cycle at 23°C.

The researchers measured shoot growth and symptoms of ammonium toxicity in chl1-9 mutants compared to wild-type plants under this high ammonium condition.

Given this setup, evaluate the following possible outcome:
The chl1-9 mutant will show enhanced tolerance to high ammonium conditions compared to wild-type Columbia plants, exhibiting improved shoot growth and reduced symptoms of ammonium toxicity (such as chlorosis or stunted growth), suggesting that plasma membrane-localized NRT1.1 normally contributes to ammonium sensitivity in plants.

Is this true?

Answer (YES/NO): YES